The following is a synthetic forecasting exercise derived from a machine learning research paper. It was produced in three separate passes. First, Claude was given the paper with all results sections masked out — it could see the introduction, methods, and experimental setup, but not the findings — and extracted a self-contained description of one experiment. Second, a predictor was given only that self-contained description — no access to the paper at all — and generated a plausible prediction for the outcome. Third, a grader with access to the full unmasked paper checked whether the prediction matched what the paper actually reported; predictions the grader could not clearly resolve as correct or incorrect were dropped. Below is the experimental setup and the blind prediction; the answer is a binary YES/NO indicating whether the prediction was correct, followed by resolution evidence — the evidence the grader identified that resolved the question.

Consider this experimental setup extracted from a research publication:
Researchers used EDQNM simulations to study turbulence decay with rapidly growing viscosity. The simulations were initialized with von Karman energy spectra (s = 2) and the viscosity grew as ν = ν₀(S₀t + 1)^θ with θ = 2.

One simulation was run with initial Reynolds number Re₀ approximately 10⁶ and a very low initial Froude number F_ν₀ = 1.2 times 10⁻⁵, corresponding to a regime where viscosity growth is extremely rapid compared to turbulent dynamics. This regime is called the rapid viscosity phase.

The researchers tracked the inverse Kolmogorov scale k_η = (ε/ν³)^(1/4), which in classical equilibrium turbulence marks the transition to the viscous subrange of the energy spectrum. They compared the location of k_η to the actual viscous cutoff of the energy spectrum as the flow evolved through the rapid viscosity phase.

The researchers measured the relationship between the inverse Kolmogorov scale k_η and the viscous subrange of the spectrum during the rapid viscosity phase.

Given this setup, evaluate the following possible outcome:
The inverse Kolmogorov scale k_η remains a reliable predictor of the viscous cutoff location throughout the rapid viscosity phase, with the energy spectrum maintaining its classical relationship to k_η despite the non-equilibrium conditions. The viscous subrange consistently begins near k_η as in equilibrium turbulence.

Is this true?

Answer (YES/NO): NO